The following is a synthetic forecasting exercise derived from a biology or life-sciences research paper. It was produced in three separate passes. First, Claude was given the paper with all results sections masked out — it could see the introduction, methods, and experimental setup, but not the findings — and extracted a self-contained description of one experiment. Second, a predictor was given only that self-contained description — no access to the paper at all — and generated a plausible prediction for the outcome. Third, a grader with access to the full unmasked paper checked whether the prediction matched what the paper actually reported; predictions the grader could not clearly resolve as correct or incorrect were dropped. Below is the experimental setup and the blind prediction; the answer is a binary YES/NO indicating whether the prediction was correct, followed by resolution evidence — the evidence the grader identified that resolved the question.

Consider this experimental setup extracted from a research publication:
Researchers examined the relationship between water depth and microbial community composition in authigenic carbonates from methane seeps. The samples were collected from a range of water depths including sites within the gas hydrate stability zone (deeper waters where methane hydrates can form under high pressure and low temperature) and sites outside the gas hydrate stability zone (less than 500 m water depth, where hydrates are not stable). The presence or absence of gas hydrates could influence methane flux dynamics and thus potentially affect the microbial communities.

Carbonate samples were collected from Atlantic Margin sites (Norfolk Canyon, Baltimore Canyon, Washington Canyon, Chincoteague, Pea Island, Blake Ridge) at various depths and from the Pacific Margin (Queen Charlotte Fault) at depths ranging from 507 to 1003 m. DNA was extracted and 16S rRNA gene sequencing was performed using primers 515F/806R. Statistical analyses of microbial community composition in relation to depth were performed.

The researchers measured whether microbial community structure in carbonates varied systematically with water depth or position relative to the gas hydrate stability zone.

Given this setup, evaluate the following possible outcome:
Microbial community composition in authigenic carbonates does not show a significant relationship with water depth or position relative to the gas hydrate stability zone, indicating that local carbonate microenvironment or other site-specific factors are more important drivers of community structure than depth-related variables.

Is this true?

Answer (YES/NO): YES